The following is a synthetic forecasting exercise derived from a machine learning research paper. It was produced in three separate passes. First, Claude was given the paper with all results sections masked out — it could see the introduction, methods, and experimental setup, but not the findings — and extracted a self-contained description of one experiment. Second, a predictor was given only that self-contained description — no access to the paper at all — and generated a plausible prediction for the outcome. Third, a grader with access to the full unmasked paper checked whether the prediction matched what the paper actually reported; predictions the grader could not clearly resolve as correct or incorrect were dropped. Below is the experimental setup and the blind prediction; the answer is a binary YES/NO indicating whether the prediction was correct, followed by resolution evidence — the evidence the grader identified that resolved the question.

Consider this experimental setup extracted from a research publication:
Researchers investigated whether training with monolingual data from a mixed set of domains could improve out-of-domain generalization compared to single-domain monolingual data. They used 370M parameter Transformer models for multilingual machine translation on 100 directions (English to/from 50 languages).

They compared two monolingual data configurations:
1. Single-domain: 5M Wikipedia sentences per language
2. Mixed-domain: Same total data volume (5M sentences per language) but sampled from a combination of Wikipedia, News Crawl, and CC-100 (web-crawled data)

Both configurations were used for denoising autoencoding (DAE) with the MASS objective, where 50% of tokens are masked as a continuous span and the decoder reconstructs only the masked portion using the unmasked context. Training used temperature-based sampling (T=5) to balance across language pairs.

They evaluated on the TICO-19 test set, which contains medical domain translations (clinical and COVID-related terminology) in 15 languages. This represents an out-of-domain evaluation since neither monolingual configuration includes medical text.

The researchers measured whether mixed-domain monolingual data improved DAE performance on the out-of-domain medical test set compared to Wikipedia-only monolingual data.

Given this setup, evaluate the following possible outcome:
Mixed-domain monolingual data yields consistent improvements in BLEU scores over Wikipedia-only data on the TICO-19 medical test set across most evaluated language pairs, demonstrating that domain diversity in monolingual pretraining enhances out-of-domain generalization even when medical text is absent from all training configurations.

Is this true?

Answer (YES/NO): NO